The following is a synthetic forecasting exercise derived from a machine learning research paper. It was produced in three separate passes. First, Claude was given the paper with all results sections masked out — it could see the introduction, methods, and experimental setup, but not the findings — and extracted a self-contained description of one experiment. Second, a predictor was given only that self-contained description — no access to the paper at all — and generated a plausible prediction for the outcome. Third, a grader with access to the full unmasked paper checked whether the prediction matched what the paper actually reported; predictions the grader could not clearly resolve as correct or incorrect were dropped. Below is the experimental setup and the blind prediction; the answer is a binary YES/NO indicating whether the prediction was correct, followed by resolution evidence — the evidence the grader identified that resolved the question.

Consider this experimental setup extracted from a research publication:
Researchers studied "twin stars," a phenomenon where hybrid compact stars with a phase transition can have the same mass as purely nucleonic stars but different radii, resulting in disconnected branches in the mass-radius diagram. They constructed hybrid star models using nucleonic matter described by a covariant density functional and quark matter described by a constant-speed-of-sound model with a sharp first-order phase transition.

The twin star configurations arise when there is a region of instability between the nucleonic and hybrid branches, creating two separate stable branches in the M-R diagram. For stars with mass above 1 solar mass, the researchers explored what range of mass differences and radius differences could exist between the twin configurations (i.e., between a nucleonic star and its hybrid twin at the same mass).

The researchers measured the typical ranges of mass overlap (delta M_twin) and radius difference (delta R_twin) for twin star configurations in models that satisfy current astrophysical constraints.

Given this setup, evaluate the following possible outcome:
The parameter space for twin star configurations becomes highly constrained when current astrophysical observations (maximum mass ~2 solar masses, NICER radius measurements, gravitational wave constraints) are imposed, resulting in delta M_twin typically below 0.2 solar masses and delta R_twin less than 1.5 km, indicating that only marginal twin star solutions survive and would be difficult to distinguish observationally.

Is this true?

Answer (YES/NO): NO